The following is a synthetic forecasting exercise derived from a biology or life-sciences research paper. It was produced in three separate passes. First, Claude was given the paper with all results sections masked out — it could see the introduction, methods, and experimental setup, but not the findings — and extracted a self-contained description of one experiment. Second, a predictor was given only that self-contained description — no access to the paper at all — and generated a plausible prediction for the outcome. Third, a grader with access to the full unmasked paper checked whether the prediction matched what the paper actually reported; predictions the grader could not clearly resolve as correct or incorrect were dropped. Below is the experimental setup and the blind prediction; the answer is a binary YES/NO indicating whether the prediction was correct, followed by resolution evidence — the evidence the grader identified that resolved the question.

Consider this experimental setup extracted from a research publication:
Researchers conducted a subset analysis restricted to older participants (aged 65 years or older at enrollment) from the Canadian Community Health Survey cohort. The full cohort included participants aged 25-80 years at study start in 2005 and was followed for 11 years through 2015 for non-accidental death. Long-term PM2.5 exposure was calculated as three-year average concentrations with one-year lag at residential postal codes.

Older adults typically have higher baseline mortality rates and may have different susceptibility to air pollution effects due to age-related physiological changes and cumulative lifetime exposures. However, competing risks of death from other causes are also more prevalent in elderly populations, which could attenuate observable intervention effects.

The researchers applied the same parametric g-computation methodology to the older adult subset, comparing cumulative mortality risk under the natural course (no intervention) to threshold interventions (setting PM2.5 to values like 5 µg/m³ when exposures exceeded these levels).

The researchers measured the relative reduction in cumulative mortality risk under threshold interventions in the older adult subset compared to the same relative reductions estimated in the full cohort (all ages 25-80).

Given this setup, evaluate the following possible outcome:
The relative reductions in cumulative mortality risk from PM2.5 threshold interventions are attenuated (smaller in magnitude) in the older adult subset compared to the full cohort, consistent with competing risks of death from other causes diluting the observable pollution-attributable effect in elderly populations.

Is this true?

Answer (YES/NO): NO